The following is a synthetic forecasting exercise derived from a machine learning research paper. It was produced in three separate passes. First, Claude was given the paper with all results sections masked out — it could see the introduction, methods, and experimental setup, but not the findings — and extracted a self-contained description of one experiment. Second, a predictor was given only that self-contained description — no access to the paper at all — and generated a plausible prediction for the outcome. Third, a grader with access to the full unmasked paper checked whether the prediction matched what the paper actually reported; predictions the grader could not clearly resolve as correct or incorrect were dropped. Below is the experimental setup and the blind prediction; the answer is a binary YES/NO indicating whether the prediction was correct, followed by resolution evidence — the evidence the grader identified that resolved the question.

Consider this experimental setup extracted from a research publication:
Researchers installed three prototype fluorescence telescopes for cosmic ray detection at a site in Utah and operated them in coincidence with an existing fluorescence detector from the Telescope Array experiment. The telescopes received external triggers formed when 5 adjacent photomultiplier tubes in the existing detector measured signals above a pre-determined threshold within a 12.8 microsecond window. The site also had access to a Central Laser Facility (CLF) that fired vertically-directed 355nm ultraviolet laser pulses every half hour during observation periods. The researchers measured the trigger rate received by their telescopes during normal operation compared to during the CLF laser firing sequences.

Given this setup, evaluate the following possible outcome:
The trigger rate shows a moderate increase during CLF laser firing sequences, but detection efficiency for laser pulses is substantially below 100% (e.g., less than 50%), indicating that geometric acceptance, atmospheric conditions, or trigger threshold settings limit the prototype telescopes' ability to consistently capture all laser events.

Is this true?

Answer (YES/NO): NO